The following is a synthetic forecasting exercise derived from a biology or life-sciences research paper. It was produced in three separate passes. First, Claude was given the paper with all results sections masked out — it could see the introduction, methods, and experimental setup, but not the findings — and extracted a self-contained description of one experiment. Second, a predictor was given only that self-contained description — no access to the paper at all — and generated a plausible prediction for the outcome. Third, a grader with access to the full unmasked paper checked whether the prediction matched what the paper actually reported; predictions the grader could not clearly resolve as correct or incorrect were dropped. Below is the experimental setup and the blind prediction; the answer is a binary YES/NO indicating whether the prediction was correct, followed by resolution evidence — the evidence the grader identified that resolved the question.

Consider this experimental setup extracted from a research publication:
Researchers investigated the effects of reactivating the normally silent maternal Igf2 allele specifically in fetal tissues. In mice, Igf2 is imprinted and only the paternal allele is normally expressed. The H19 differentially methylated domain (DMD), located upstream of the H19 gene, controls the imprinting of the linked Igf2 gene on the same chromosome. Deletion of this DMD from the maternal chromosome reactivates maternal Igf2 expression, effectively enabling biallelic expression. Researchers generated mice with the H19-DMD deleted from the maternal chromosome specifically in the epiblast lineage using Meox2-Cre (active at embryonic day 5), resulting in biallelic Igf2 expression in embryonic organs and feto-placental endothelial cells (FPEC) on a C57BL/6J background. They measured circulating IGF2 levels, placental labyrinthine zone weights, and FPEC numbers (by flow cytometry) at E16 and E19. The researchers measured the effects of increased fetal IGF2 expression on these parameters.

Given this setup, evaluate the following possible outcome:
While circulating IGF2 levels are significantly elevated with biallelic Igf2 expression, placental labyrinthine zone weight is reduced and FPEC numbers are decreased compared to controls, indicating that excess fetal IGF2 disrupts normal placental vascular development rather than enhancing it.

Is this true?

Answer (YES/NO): NO